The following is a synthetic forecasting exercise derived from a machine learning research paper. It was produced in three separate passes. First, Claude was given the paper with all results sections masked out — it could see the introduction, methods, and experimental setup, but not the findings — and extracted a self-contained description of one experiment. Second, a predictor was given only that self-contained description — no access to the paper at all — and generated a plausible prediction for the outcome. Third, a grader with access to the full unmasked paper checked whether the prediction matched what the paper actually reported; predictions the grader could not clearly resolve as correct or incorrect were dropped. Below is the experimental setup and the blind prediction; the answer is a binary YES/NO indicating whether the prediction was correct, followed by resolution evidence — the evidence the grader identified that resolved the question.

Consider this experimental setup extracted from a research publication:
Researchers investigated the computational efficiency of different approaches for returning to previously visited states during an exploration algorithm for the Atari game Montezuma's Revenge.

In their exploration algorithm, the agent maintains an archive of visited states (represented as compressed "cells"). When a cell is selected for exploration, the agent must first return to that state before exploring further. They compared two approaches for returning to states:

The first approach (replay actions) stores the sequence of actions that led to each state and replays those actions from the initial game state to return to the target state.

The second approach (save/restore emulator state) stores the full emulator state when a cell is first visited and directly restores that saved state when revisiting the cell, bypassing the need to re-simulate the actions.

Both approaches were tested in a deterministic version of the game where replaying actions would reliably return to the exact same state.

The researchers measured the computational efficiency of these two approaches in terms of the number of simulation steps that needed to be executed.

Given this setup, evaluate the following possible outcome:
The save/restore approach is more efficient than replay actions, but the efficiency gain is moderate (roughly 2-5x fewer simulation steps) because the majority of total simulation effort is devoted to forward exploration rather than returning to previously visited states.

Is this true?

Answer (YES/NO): NO